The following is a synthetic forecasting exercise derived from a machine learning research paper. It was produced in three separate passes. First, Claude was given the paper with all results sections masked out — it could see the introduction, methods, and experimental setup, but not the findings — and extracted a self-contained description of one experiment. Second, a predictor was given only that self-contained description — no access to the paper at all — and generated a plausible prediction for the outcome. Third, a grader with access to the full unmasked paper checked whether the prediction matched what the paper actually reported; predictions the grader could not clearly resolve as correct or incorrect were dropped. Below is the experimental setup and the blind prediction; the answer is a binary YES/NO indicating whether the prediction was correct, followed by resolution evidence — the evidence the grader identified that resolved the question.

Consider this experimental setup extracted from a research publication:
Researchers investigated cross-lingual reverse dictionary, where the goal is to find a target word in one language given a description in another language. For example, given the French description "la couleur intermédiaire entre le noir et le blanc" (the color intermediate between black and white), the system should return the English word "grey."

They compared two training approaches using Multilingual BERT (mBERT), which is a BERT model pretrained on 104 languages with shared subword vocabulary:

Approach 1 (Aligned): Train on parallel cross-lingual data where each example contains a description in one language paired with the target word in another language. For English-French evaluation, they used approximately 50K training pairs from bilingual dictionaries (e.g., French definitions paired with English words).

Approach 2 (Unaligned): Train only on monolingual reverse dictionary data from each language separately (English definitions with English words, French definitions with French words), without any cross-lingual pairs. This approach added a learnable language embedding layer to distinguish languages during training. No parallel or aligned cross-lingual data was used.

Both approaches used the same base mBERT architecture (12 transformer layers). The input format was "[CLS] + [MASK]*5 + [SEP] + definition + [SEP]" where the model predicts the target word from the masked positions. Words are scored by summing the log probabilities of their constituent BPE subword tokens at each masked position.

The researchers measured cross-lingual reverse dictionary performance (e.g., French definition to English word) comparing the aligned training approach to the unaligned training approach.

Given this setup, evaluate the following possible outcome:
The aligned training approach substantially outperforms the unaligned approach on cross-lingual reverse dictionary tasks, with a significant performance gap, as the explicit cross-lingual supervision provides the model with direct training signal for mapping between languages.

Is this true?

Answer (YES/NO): YES